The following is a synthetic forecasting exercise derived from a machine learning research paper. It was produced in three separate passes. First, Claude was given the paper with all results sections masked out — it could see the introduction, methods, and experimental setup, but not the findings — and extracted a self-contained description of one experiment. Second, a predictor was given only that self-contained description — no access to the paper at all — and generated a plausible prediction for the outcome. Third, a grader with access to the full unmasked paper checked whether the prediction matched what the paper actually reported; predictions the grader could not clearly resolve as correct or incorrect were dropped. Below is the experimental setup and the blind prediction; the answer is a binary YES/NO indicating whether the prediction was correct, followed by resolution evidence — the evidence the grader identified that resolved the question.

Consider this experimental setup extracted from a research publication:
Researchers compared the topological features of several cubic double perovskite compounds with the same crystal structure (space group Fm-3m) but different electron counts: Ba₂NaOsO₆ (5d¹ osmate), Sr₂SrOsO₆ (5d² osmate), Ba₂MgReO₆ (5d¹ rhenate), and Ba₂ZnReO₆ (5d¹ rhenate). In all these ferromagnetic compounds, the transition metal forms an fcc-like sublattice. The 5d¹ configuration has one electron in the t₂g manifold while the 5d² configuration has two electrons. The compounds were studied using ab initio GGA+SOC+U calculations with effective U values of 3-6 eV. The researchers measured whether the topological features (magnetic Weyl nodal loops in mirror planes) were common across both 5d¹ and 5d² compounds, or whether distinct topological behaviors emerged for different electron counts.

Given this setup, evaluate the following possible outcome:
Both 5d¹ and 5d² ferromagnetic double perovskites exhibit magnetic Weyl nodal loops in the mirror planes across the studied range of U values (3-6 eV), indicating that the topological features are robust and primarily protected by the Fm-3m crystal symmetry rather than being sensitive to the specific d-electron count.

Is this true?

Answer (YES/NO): YES